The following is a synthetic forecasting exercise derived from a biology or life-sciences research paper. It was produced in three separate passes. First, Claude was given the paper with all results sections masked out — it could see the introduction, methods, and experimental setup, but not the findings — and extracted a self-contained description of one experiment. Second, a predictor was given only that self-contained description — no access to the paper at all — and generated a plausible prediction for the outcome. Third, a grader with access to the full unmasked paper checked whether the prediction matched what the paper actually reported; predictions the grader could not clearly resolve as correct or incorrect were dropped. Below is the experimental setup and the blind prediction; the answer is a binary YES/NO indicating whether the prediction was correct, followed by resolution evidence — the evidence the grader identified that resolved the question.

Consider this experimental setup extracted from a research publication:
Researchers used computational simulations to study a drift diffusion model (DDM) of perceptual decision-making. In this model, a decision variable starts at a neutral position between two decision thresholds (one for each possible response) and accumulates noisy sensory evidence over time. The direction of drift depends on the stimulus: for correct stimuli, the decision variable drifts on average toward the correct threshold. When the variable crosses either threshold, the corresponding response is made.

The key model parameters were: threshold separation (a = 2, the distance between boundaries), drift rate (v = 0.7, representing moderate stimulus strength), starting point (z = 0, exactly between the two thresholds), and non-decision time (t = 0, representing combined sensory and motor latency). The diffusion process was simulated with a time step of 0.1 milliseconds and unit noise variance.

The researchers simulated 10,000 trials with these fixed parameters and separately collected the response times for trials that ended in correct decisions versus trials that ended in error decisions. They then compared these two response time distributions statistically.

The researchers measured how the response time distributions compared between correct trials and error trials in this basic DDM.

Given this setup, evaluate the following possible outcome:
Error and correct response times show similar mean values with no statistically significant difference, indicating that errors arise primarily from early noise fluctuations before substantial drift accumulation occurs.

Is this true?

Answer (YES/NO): YES